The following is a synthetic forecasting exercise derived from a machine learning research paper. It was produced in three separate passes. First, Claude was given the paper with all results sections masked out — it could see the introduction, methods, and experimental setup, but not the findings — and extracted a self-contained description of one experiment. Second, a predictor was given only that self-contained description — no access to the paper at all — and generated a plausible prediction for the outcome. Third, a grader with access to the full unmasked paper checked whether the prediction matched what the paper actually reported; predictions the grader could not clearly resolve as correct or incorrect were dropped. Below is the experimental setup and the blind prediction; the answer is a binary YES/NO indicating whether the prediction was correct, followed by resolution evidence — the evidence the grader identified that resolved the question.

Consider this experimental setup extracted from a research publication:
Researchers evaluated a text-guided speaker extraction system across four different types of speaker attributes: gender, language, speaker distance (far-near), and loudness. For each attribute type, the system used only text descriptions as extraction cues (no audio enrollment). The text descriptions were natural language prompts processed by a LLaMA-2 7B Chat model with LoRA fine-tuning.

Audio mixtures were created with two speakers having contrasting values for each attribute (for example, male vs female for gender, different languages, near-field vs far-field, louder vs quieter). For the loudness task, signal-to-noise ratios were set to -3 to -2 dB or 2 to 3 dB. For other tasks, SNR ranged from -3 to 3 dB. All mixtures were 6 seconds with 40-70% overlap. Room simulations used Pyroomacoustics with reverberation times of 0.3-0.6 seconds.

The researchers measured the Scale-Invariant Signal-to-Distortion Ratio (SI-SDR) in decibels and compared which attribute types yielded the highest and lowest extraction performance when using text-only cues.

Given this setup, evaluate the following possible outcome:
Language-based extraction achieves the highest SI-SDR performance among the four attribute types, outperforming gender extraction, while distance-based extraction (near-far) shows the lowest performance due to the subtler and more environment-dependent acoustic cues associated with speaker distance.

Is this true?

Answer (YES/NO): NO